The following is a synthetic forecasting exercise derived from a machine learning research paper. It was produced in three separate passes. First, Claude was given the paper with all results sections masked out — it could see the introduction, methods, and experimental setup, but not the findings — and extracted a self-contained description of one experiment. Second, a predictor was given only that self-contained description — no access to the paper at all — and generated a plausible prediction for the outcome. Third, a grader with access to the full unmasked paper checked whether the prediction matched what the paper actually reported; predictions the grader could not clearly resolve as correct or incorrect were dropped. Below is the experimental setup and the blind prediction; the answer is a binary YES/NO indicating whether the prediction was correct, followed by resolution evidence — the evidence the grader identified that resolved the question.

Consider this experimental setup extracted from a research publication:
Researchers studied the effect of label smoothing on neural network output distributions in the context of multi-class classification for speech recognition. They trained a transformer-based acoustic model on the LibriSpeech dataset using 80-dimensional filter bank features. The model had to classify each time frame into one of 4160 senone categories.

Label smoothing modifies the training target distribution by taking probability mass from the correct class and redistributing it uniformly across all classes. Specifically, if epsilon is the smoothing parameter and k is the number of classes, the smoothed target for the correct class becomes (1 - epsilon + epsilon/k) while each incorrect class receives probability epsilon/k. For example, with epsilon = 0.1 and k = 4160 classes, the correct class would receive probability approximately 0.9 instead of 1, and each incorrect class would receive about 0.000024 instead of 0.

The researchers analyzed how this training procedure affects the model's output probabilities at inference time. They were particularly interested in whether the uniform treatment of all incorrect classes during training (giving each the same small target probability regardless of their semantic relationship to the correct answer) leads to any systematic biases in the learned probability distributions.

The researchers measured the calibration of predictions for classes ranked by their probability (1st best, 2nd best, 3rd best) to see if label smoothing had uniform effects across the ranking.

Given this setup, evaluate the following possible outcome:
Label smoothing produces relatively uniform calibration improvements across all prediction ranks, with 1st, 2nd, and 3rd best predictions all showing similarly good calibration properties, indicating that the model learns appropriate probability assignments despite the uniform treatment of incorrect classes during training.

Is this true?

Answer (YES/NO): NO